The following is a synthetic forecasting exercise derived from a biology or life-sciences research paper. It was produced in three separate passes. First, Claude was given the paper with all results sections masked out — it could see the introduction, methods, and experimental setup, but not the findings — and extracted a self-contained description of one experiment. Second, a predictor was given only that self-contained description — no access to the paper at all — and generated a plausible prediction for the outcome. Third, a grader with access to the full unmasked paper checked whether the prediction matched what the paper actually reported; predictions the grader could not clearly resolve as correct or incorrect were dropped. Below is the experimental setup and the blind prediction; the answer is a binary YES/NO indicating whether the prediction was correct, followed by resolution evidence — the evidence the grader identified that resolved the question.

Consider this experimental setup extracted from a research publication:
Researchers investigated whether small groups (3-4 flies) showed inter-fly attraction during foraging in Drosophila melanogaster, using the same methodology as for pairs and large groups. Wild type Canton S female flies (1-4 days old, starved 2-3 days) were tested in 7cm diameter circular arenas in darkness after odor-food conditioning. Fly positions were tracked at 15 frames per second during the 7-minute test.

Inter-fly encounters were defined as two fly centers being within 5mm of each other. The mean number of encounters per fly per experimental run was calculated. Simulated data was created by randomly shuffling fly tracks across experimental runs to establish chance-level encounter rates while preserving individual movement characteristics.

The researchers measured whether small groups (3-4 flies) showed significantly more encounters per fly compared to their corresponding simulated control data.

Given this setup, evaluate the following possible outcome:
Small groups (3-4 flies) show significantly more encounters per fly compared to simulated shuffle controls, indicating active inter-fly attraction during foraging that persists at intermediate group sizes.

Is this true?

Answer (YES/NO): YES